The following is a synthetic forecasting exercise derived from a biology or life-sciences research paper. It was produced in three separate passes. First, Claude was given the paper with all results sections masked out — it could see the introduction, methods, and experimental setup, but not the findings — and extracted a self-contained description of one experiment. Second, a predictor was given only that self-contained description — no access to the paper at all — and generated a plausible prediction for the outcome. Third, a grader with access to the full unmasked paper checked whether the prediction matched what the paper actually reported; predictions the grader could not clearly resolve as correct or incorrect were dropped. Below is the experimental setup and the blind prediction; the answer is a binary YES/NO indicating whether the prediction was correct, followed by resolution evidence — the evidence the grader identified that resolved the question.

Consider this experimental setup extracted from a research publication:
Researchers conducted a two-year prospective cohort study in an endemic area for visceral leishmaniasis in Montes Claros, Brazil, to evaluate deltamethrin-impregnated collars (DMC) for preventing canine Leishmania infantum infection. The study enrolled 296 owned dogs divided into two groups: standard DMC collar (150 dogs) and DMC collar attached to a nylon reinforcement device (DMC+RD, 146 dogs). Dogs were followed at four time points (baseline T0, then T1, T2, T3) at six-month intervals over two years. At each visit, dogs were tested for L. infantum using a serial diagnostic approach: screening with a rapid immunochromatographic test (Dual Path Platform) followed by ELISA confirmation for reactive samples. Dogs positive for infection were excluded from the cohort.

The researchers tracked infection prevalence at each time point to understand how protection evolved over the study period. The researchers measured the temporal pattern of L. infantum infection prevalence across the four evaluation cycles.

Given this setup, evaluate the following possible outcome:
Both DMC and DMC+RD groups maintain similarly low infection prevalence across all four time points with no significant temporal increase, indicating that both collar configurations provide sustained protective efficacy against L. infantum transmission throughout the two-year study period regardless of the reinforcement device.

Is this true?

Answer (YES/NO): NO